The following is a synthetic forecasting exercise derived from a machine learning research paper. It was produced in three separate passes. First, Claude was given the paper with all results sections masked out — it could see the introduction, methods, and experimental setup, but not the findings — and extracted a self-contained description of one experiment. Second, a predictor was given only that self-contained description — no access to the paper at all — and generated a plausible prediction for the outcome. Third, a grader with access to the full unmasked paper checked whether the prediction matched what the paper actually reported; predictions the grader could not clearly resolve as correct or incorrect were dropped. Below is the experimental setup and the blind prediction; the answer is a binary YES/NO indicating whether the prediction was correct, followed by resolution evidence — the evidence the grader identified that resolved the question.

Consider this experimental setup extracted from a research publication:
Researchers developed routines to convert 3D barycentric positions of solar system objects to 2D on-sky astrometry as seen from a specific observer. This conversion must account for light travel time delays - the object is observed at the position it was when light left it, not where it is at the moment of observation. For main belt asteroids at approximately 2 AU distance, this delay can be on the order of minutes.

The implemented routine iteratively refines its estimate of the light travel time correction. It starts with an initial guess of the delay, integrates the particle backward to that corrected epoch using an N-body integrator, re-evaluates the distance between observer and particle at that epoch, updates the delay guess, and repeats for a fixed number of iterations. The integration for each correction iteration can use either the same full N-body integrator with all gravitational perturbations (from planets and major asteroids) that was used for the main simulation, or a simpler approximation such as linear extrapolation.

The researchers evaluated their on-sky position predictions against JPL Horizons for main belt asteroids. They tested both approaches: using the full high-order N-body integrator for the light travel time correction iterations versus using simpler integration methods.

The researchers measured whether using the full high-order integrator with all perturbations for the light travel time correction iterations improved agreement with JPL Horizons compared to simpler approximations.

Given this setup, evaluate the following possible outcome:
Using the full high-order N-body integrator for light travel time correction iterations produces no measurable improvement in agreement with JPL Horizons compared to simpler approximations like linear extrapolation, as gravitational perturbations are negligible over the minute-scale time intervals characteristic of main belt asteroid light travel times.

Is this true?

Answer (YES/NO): NO